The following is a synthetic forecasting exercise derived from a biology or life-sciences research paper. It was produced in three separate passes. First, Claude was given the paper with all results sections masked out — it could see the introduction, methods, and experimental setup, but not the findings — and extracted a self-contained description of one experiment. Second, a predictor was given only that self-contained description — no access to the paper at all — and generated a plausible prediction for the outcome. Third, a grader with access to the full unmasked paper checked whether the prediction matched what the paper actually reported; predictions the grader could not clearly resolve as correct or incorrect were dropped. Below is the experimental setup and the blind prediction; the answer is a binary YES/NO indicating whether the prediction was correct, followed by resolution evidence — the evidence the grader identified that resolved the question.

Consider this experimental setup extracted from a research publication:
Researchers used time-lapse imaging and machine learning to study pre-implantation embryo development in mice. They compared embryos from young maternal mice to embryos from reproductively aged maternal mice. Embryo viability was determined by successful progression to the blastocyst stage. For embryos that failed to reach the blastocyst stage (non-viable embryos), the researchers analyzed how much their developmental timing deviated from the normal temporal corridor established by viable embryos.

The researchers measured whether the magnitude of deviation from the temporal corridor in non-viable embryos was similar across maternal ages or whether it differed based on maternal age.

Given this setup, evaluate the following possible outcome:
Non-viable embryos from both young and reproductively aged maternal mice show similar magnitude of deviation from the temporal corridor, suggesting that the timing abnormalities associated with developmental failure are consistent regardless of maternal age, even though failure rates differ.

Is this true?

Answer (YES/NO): NO